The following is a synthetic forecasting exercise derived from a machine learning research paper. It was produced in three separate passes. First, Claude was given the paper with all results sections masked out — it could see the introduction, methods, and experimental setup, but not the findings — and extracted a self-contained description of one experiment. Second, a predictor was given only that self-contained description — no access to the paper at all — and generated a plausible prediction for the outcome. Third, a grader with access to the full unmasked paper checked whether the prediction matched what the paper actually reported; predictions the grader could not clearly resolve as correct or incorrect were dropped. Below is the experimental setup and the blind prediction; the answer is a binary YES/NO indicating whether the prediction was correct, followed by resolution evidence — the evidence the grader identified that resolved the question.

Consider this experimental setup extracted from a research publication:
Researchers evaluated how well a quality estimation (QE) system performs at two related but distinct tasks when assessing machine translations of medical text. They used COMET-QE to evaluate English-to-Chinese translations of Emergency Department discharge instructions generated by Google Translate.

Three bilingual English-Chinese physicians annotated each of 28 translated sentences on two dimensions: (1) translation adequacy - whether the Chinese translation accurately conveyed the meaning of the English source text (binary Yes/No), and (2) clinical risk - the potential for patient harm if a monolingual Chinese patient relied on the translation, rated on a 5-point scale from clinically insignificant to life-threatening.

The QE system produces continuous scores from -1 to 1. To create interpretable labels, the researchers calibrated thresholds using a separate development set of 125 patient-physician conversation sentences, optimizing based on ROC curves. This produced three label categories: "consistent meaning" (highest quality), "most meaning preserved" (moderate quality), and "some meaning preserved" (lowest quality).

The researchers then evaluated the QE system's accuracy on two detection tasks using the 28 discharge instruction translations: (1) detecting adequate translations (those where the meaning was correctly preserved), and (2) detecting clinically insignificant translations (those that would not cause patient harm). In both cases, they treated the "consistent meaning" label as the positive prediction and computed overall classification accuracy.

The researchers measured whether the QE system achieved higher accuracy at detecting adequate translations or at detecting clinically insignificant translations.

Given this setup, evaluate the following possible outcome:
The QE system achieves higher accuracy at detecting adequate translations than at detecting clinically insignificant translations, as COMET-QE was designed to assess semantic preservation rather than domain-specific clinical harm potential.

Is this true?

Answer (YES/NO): NO